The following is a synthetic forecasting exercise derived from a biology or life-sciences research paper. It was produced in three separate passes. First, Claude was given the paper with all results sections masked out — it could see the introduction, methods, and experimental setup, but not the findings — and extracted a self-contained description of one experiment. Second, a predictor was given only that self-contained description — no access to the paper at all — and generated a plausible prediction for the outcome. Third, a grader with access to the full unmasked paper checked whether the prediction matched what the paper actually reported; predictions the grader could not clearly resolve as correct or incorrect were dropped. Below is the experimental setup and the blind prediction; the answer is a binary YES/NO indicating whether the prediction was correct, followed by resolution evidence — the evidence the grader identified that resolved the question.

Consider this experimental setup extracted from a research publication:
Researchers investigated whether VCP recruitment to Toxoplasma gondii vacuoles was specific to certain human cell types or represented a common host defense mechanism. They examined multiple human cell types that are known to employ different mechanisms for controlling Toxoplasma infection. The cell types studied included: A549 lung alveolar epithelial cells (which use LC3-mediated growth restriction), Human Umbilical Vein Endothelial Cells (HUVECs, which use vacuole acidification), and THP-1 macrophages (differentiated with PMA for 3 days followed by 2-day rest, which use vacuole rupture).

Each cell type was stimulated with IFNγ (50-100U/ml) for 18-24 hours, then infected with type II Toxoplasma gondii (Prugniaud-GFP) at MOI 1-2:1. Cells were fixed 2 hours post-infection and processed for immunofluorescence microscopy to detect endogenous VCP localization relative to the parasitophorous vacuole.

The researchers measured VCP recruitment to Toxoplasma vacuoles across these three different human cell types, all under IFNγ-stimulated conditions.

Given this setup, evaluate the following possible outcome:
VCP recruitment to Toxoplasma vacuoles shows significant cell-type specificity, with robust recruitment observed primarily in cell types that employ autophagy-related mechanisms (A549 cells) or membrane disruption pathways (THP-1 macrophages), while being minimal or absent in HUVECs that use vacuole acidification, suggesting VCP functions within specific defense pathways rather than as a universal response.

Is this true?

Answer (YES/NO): NO